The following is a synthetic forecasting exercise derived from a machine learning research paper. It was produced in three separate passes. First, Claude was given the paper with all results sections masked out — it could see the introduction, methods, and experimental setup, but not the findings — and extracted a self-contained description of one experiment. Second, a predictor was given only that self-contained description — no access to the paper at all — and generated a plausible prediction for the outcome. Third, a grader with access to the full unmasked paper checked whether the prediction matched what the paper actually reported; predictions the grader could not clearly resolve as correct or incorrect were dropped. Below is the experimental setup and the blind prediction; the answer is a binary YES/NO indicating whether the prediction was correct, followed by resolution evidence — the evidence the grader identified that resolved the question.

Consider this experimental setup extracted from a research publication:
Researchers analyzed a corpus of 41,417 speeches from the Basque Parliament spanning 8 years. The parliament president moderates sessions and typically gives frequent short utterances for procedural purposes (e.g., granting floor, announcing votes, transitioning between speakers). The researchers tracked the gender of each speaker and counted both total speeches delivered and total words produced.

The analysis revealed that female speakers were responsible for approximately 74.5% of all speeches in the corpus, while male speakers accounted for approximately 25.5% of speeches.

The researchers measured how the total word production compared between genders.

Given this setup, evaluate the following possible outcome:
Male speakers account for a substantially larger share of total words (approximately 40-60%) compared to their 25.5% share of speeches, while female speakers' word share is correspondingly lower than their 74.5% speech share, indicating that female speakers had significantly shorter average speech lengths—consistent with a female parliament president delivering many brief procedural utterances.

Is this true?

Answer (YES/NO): YES